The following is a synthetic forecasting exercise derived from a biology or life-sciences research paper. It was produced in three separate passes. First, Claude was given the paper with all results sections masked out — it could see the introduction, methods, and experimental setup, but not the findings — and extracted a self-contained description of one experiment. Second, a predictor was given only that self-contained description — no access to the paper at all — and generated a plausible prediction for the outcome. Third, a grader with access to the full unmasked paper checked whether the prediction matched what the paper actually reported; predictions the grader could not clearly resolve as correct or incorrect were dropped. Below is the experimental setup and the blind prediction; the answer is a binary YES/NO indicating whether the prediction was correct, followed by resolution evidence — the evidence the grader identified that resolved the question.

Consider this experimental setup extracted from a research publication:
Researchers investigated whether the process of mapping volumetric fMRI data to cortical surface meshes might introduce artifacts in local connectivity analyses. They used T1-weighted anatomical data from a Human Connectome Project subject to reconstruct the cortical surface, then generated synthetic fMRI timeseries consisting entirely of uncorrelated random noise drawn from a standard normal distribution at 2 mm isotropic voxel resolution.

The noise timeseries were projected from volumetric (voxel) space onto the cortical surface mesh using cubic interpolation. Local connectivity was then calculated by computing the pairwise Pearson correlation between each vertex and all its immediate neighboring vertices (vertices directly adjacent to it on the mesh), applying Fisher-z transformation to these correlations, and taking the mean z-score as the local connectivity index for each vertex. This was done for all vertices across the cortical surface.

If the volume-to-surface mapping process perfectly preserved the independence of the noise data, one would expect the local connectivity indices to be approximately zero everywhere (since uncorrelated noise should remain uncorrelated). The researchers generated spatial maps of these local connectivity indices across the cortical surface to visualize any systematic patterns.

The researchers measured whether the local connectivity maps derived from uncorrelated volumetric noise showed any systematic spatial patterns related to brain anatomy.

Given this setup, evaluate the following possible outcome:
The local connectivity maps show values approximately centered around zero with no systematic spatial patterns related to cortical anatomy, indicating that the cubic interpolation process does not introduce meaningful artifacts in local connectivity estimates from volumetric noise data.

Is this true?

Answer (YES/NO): NO